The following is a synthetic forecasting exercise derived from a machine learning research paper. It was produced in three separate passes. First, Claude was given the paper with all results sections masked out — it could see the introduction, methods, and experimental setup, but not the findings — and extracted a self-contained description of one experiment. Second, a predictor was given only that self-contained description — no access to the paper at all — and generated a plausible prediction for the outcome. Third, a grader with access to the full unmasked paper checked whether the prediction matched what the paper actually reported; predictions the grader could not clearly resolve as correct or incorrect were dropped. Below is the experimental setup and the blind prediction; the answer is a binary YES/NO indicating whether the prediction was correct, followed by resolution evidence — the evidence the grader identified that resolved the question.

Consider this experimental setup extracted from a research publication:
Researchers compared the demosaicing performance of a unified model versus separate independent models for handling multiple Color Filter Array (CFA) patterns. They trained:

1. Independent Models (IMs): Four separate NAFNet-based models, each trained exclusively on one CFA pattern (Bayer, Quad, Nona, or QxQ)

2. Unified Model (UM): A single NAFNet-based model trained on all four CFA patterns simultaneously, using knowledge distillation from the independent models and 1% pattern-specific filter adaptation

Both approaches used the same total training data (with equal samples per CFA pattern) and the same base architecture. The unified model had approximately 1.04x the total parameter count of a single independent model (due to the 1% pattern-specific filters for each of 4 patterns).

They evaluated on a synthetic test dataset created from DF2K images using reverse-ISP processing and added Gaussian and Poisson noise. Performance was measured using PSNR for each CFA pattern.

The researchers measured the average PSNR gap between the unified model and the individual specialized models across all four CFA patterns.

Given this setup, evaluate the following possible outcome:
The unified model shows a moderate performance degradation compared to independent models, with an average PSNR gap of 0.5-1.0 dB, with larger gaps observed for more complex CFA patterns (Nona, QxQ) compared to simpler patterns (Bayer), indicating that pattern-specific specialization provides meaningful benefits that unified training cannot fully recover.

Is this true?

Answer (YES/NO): NO